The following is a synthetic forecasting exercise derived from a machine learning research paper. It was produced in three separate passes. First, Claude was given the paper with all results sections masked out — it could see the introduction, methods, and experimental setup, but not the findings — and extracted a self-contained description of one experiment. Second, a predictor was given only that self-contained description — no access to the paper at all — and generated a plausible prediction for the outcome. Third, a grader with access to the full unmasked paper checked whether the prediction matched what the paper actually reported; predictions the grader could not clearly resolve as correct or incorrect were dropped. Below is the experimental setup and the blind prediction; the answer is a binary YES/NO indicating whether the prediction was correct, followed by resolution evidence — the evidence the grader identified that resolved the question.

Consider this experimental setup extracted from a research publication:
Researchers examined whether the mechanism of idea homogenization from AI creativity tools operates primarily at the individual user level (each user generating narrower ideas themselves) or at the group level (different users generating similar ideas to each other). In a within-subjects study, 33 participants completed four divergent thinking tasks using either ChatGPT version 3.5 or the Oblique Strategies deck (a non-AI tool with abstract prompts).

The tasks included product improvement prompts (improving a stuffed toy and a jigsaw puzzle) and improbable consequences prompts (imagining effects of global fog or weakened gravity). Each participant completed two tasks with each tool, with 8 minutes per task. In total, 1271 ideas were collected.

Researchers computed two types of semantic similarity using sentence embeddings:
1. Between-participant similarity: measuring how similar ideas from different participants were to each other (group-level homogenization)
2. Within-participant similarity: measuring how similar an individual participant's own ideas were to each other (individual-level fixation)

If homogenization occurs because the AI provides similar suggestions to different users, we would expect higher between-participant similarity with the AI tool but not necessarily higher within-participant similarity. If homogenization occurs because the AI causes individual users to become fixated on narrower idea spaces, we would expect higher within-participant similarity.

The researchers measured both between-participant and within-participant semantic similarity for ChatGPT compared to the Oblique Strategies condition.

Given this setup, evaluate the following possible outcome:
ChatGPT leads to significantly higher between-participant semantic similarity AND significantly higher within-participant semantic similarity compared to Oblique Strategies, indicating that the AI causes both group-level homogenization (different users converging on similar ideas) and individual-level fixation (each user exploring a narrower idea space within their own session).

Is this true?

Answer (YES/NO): NO